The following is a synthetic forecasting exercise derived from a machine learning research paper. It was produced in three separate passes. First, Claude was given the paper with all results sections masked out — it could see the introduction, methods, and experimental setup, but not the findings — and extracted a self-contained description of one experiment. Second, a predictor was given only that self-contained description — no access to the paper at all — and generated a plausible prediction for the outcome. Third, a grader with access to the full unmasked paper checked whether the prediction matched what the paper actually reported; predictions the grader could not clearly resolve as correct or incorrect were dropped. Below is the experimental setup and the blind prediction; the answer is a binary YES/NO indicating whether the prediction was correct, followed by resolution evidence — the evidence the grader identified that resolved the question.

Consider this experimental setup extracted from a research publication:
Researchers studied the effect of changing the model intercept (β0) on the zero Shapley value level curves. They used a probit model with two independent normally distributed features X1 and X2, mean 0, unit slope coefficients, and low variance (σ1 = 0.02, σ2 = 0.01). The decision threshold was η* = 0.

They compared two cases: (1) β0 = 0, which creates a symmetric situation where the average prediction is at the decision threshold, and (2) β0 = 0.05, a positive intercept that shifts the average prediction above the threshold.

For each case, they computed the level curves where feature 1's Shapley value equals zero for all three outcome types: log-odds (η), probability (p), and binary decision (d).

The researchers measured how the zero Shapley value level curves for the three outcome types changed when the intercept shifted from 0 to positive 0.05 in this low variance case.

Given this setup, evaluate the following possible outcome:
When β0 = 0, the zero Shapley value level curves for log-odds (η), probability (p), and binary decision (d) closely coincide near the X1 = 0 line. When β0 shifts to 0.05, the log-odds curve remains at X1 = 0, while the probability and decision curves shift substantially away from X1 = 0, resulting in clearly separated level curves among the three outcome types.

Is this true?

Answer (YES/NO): NO